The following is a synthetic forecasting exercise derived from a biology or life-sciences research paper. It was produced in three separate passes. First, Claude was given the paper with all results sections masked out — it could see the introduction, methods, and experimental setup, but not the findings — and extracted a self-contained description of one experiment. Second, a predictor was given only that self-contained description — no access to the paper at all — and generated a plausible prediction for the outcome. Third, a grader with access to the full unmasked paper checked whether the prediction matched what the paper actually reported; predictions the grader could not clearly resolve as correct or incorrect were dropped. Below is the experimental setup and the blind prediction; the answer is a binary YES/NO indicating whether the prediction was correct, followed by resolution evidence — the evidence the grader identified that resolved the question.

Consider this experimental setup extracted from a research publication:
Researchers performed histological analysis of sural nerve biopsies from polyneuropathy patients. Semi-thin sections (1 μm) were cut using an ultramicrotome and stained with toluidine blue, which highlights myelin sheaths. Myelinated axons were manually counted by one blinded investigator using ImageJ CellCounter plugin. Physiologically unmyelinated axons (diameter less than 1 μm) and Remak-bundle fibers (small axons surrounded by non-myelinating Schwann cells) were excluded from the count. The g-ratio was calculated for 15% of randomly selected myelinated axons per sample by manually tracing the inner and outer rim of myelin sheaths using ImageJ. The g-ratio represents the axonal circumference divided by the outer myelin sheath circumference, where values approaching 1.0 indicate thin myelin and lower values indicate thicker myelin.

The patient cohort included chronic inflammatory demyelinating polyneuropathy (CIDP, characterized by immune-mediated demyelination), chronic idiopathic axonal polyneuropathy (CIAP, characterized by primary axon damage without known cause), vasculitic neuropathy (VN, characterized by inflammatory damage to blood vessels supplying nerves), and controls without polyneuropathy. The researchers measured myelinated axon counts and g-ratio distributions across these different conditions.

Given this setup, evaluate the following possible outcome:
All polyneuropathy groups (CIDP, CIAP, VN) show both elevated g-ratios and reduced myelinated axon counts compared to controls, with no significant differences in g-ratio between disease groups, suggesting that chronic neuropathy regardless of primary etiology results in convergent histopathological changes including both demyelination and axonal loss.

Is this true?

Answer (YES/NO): NO